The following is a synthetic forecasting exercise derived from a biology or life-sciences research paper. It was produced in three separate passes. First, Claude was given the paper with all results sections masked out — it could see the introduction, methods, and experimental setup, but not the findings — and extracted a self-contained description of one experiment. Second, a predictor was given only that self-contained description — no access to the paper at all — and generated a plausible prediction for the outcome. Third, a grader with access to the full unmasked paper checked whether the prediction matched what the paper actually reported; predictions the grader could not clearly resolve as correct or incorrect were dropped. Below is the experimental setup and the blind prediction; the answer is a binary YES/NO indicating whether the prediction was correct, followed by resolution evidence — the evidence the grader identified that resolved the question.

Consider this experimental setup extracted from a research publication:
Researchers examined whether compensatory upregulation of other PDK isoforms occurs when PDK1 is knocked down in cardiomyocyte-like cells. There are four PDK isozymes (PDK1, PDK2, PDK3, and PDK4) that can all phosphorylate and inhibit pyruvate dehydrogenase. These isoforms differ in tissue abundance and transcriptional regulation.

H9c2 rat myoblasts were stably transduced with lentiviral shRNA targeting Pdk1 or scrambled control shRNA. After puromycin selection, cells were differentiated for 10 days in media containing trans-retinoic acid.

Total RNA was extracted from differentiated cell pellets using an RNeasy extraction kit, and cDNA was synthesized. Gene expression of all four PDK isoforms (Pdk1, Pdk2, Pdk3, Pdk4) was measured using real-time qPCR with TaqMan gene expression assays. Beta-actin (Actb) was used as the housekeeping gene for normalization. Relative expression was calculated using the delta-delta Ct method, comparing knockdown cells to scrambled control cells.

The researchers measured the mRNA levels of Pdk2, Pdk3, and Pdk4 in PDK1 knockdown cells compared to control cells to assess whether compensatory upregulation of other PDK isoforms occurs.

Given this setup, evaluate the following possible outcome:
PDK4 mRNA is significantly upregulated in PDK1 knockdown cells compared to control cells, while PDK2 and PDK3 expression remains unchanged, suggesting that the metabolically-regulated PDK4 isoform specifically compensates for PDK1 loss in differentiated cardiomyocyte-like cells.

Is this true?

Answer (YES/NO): NO